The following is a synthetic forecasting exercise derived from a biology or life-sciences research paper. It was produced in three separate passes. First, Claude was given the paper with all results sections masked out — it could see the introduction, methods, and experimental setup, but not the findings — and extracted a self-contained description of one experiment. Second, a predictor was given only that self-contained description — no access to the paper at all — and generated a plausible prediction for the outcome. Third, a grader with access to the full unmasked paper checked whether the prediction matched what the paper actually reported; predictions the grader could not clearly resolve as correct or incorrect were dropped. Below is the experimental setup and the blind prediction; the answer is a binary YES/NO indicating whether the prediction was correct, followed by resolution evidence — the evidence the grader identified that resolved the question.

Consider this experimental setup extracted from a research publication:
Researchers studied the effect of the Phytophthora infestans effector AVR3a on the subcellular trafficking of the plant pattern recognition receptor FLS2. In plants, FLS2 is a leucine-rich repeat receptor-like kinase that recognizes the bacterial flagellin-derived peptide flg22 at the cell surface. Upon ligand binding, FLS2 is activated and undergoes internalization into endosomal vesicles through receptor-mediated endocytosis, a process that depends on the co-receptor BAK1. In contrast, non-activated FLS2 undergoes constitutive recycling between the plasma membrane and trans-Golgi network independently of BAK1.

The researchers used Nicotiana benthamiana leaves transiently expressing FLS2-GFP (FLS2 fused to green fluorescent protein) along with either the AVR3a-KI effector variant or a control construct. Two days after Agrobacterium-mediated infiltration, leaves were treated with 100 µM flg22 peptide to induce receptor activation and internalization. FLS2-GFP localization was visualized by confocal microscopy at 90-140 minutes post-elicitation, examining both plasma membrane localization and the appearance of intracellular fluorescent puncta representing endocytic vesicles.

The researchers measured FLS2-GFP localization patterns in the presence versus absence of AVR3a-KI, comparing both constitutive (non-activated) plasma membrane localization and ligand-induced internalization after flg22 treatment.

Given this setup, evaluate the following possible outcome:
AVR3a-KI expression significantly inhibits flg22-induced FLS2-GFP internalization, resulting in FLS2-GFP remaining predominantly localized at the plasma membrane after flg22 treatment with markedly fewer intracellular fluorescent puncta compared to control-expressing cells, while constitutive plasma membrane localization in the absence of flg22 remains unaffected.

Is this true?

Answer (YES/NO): YES